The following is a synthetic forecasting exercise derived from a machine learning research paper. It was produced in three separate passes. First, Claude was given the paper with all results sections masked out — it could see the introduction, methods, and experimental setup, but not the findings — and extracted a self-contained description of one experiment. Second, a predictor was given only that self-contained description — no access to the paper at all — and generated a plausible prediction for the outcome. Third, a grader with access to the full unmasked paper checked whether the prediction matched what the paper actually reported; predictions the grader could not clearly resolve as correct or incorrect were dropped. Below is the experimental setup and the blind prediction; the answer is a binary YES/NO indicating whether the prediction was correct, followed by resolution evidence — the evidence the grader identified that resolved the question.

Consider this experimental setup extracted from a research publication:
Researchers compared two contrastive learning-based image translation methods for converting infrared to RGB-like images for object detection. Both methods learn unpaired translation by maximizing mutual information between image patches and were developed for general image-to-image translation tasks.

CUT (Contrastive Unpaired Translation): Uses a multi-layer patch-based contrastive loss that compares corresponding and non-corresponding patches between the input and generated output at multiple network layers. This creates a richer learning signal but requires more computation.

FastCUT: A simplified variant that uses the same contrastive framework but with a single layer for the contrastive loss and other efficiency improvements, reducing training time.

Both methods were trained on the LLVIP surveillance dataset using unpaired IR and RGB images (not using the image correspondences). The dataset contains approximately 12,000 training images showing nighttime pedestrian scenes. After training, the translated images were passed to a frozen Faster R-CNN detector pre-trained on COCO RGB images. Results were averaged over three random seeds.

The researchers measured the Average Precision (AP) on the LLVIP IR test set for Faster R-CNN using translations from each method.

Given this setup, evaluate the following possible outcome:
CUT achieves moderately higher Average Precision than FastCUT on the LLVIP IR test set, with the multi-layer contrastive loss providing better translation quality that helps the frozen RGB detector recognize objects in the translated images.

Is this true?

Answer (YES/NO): NO